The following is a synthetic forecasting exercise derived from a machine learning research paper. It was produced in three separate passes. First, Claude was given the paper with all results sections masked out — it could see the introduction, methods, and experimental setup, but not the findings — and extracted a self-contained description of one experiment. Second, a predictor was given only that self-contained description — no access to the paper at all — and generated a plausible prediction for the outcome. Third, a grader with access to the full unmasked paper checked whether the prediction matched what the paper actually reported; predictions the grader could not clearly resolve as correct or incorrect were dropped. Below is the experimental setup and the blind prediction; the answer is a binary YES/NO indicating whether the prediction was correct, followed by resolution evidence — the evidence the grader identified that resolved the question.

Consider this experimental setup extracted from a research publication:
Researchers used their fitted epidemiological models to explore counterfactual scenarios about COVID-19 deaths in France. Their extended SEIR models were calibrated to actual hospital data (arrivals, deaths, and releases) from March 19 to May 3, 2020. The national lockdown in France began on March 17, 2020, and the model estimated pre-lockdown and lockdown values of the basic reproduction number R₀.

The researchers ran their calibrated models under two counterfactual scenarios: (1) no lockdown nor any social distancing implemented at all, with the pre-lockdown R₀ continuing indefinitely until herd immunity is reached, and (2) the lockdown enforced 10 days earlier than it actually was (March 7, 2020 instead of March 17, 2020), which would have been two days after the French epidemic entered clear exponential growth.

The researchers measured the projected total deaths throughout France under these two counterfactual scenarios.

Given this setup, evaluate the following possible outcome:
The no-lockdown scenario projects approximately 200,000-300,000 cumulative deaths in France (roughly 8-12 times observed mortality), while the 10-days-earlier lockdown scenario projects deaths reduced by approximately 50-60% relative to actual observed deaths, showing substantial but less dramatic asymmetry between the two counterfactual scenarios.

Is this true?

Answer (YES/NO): NO